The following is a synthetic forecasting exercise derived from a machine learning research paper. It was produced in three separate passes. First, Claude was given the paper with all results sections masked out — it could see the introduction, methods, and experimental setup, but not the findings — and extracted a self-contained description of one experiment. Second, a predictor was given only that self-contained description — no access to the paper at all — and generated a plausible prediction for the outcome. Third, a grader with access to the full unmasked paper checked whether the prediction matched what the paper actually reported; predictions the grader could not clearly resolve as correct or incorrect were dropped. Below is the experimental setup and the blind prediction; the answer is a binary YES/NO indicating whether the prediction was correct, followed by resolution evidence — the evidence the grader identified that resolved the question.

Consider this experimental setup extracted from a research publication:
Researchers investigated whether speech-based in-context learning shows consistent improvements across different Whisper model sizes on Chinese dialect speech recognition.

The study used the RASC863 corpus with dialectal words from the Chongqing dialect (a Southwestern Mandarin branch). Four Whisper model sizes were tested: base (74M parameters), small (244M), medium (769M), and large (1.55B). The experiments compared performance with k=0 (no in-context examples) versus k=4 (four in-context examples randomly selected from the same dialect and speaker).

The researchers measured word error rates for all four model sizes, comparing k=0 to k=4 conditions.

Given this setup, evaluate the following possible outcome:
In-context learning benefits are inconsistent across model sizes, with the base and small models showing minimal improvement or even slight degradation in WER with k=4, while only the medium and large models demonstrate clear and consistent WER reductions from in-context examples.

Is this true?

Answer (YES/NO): NO